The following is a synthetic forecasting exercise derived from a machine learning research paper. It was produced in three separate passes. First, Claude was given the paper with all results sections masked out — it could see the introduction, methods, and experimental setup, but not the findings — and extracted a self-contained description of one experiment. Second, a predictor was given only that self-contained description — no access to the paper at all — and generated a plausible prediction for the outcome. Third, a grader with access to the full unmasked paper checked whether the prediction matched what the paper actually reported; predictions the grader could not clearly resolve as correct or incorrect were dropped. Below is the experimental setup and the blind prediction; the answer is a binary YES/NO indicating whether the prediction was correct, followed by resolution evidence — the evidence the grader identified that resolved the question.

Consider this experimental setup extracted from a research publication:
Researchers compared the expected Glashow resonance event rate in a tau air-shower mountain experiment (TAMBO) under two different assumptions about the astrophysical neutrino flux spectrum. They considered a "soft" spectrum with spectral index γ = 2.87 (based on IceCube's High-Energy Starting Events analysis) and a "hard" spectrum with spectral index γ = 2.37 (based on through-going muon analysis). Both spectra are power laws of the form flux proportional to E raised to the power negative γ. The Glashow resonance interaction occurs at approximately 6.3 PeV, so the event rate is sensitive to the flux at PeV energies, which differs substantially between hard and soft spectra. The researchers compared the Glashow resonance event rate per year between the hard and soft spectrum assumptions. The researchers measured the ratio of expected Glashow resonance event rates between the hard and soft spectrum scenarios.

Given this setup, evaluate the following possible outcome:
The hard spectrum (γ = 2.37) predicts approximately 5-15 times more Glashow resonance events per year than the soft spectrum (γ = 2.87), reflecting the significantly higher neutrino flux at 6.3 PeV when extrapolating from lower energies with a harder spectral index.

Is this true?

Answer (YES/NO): YES